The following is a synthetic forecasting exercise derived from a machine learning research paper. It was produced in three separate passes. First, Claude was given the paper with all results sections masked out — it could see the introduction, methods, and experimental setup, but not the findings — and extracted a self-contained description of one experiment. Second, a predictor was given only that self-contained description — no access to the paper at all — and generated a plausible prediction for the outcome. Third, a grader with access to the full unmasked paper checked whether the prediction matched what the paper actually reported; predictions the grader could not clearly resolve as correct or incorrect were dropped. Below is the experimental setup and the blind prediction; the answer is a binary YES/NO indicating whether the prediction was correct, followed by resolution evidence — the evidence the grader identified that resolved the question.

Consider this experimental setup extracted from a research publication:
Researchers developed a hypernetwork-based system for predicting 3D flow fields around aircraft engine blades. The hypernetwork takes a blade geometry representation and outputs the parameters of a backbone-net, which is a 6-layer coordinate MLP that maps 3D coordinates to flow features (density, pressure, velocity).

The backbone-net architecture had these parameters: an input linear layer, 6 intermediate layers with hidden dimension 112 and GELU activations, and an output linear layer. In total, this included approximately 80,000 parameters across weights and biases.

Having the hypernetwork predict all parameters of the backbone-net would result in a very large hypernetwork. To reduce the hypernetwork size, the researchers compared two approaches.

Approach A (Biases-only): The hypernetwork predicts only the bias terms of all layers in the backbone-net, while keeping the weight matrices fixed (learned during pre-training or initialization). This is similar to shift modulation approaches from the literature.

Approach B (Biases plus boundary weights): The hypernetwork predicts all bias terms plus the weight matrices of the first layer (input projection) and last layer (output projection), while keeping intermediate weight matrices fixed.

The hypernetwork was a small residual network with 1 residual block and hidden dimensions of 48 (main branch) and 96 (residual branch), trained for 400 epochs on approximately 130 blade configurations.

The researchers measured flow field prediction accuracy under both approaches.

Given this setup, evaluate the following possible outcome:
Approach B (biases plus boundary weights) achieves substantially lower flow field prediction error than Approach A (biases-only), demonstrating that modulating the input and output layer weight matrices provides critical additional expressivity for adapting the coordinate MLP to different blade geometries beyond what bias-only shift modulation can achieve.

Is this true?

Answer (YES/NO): YES